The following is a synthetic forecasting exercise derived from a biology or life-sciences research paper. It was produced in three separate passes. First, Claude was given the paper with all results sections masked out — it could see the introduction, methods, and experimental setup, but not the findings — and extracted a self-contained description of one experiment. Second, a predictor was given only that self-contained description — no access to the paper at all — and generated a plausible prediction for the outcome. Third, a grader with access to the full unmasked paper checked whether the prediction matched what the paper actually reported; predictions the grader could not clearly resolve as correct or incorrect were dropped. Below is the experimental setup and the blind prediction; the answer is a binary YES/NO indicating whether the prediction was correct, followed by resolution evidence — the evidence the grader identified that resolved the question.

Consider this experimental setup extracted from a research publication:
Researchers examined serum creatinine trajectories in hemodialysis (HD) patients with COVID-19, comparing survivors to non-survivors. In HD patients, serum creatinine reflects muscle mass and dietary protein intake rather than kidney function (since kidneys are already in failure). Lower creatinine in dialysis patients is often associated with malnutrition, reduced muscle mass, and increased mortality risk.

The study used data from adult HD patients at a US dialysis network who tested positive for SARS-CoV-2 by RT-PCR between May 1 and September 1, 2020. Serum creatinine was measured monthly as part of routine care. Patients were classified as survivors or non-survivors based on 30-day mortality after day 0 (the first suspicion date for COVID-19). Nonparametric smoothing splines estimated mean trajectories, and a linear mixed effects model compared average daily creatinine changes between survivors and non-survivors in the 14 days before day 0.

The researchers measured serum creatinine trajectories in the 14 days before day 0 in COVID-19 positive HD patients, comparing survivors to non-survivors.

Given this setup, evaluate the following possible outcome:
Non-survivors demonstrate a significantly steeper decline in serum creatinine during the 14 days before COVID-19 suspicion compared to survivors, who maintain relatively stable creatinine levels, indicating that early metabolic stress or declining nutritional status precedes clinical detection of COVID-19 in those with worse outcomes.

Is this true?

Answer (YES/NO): NO